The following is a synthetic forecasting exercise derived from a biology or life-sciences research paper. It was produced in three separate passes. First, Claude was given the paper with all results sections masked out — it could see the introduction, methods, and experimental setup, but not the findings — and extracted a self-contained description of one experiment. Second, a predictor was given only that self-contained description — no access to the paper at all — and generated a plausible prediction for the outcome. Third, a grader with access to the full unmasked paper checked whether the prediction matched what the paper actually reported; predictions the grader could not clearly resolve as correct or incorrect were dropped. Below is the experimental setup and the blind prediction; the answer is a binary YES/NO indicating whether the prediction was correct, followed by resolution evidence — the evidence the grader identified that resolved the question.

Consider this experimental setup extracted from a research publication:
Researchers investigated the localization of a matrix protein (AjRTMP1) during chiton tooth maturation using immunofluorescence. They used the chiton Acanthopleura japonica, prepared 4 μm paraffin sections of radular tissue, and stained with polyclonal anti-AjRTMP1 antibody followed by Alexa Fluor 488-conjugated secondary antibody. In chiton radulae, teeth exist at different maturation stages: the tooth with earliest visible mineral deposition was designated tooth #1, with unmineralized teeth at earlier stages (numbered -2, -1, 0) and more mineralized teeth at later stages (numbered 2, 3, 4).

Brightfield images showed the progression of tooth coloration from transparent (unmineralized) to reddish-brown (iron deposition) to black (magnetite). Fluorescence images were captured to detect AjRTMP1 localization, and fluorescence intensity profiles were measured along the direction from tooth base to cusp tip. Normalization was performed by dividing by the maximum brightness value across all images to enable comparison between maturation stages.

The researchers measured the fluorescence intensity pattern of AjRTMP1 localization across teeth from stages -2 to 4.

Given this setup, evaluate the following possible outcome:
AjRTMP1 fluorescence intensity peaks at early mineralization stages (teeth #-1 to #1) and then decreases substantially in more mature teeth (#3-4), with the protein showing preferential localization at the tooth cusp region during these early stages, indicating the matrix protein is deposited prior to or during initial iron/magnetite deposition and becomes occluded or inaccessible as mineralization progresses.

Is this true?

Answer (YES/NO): NO